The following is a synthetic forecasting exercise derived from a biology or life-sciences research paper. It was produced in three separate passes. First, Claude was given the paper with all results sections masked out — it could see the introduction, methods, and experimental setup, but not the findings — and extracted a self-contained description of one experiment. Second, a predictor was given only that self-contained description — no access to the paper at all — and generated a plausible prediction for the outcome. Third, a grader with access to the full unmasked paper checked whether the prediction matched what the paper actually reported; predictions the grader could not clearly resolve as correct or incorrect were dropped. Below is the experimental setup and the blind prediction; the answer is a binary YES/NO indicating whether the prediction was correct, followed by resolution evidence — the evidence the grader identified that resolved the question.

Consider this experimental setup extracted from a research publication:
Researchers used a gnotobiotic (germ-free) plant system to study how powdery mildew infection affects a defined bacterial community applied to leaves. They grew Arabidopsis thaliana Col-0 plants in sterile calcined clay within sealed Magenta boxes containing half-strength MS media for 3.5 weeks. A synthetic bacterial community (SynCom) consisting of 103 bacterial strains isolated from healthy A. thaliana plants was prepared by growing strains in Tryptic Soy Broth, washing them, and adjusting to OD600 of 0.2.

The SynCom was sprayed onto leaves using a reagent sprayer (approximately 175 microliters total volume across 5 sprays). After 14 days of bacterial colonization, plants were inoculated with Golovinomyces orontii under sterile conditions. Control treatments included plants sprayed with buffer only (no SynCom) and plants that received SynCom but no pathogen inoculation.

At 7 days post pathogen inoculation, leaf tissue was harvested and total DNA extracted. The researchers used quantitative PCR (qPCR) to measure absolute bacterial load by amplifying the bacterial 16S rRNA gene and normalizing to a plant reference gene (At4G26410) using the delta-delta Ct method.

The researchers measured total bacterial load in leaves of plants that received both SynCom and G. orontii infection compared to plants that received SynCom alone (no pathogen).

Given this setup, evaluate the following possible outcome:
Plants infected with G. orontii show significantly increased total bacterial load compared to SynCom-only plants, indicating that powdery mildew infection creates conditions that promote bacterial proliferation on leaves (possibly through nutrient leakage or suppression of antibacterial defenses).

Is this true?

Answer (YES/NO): YES